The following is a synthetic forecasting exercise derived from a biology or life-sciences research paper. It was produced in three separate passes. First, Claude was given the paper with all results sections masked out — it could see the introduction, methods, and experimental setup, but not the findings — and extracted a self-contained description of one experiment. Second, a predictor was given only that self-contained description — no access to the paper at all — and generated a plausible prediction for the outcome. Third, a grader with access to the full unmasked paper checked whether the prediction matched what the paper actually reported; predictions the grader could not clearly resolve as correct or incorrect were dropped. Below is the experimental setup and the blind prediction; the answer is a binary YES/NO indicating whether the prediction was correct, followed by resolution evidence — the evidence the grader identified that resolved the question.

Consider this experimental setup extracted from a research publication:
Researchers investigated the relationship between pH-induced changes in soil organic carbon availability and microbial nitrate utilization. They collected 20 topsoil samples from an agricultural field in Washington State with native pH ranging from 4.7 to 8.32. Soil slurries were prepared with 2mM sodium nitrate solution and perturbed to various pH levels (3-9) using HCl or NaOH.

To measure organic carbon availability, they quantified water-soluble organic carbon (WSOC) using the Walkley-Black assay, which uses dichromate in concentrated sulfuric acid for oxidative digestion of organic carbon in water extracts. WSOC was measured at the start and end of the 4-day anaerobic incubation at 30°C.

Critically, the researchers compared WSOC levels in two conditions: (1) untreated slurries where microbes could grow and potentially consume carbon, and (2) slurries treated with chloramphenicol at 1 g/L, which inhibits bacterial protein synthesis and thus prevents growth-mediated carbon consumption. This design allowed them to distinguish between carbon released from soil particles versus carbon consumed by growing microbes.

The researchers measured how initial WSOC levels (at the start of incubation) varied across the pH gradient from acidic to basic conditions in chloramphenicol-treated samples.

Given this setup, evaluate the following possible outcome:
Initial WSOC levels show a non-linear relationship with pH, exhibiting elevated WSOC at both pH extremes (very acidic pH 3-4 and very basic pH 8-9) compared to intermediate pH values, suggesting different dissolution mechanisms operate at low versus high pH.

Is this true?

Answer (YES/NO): NO